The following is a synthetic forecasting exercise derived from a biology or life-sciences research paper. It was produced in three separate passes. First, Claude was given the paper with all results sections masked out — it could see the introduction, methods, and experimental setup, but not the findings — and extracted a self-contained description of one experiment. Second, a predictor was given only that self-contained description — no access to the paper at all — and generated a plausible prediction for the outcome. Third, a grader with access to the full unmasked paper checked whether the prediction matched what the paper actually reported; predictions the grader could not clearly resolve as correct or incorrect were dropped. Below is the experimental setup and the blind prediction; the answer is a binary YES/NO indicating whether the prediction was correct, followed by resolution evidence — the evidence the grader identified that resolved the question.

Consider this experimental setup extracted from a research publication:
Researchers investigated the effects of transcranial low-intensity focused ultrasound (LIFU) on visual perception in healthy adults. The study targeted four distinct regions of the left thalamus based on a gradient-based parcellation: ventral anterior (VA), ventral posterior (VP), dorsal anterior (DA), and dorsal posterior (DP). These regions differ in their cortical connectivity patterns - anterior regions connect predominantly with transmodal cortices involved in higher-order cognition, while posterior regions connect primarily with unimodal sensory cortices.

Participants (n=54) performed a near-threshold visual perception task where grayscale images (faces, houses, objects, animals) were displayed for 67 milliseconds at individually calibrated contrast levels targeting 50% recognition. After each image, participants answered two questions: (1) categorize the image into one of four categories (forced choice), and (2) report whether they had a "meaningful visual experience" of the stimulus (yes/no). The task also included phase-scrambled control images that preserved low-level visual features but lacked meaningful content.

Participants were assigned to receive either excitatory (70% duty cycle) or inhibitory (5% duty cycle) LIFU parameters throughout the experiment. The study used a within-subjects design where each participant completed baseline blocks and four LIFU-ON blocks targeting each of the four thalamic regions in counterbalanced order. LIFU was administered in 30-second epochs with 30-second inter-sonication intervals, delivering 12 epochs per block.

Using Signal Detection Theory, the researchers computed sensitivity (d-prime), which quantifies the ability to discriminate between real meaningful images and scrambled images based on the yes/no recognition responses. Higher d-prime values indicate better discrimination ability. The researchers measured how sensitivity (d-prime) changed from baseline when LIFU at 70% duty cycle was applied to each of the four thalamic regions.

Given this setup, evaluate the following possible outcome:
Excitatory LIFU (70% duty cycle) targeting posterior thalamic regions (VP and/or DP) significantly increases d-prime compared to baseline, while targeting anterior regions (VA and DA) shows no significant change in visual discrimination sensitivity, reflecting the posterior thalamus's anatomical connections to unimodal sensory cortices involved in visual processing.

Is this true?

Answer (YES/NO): NO